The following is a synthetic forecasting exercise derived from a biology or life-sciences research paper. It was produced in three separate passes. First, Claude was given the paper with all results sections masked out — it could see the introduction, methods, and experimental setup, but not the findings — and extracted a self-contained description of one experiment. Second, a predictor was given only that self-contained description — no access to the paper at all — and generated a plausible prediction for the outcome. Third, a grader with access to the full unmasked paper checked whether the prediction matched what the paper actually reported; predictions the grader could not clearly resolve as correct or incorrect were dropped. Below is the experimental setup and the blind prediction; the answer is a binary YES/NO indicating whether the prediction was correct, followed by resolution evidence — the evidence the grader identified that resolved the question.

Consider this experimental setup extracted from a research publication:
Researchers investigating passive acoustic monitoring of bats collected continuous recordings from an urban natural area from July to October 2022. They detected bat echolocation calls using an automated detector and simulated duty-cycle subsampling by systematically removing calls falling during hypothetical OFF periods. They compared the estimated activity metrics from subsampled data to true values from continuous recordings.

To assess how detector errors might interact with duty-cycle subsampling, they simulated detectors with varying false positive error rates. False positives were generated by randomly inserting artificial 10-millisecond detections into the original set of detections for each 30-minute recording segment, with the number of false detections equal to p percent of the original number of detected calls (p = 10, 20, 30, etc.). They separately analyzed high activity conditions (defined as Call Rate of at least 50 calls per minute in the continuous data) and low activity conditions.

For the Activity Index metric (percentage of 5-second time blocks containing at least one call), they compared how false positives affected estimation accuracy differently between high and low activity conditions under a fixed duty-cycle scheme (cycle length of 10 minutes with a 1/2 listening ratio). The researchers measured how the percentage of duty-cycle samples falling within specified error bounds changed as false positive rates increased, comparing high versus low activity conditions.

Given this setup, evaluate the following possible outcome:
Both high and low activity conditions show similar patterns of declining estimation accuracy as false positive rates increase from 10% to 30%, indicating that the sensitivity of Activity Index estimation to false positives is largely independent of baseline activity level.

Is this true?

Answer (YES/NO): NO